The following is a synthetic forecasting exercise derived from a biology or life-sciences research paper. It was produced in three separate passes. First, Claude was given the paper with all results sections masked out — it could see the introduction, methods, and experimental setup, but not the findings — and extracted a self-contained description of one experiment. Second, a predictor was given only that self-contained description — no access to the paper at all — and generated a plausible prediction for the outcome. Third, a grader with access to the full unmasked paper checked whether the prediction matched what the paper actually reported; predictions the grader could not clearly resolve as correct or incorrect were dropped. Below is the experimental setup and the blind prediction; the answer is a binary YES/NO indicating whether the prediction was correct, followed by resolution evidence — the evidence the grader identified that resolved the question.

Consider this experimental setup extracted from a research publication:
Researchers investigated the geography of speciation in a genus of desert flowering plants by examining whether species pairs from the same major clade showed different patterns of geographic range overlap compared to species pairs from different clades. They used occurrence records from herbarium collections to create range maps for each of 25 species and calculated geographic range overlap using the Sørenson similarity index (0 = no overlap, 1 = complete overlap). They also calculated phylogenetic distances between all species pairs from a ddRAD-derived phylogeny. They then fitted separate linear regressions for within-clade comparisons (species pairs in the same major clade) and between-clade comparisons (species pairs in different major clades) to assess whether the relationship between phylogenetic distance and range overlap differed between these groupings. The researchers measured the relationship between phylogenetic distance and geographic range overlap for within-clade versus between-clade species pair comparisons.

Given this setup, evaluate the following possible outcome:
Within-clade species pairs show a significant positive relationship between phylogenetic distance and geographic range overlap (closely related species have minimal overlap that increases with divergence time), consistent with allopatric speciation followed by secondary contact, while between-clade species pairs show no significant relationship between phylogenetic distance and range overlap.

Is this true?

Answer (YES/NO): NO